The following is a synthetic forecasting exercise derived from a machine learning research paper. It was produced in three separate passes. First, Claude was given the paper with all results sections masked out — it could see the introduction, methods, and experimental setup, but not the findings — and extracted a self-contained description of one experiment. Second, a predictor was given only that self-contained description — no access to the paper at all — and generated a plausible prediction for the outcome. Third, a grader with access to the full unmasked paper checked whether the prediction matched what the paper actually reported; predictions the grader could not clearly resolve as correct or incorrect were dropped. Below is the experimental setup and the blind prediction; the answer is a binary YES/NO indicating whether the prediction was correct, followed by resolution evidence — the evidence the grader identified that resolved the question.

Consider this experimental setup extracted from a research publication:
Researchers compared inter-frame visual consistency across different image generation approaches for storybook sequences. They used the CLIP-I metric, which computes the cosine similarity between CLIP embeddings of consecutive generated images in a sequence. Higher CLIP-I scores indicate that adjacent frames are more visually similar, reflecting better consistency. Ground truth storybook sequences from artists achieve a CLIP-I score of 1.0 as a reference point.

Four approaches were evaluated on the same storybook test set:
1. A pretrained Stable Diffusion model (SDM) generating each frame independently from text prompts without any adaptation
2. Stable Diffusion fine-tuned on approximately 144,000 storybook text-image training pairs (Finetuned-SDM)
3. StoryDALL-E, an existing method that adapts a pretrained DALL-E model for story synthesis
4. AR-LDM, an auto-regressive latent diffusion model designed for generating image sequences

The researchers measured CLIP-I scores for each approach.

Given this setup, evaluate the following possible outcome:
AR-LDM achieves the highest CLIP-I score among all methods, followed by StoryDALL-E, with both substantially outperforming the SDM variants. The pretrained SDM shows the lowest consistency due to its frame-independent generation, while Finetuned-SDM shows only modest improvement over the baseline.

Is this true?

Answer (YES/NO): NO